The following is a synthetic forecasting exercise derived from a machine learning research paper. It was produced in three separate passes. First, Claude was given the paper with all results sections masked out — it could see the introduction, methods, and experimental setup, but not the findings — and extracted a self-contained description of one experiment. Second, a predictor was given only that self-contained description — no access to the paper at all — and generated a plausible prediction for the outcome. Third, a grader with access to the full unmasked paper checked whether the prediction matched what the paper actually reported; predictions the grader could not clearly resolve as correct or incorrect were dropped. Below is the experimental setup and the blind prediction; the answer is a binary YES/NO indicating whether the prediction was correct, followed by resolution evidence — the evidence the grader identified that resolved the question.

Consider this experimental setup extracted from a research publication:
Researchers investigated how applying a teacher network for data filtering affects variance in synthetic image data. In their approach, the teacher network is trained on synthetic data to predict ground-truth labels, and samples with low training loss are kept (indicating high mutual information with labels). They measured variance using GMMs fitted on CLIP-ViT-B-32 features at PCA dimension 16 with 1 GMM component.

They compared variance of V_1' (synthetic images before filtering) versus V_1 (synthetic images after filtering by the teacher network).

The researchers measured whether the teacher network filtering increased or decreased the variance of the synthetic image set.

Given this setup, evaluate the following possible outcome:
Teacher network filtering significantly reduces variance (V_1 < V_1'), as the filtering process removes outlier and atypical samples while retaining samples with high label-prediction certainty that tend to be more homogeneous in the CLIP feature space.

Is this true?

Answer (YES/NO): YES